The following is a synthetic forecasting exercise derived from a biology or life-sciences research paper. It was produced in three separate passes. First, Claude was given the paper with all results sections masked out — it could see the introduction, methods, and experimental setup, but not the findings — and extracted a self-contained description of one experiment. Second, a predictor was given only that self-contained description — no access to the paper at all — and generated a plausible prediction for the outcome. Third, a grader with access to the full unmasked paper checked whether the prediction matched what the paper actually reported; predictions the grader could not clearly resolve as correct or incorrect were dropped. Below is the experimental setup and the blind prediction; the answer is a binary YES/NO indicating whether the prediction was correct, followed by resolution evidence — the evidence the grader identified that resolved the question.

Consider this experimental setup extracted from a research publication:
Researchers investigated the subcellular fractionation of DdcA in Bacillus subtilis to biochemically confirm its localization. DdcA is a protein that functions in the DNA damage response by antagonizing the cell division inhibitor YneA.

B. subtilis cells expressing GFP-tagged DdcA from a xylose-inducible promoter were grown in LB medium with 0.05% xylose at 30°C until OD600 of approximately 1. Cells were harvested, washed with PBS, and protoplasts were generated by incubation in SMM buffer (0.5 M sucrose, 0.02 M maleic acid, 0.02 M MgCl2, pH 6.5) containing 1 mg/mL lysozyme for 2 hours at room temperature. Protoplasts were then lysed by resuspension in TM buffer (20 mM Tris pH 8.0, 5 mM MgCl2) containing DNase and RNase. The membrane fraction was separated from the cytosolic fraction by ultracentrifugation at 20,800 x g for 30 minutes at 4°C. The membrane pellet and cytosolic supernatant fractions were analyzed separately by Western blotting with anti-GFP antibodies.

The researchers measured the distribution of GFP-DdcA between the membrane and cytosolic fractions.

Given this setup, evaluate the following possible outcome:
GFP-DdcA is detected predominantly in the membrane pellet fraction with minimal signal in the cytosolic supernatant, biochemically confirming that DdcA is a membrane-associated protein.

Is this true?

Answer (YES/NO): NO